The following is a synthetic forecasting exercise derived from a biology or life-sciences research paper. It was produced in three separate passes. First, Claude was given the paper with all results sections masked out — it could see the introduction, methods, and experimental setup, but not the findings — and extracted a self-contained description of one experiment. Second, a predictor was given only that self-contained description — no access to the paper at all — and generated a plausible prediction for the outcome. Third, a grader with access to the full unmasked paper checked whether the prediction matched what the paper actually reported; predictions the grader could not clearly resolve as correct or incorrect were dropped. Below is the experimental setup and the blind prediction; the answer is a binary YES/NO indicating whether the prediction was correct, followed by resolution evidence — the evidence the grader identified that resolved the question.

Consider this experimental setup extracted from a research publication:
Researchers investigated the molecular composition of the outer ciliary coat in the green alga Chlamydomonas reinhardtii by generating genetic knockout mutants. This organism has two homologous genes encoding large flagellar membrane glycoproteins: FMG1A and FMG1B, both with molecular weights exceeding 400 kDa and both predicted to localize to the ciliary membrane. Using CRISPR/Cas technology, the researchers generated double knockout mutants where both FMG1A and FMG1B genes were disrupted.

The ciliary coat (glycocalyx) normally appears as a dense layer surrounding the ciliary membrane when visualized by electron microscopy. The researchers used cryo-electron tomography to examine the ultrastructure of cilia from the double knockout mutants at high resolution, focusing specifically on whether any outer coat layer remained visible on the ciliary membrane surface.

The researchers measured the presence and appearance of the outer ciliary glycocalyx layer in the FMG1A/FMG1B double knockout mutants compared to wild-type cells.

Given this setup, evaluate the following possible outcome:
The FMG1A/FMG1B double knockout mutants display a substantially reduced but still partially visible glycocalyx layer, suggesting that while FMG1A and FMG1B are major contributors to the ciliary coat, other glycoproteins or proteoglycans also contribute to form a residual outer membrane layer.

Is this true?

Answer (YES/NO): NO